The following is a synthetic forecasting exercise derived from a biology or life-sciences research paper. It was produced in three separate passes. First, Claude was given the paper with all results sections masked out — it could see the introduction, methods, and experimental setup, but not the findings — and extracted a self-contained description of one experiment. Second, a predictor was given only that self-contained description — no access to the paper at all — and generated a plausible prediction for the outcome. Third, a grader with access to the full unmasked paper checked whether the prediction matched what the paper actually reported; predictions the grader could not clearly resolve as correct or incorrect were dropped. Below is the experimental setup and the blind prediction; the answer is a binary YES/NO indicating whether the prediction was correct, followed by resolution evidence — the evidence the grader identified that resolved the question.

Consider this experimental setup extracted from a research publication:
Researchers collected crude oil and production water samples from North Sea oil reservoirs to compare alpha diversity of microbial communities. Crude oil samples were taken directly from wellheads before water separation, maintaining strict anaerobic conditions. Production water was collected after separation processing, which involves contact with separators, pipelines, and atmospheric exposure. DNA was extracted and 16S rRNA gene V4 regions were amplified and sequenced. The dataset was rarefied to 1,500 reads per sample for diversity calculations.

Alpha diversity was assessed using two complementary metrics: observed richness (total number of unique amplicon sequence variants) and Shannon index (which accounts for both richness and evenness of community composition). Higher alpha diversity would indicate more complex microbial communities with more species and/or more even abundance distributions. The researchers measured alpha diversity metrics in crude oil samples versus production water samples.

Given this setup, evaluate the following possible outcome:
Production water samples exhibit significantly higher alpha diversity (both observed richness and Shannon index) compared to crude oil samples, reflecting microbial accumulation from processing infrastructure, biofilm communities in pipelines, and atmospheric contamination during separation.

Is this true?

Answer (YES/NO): NO